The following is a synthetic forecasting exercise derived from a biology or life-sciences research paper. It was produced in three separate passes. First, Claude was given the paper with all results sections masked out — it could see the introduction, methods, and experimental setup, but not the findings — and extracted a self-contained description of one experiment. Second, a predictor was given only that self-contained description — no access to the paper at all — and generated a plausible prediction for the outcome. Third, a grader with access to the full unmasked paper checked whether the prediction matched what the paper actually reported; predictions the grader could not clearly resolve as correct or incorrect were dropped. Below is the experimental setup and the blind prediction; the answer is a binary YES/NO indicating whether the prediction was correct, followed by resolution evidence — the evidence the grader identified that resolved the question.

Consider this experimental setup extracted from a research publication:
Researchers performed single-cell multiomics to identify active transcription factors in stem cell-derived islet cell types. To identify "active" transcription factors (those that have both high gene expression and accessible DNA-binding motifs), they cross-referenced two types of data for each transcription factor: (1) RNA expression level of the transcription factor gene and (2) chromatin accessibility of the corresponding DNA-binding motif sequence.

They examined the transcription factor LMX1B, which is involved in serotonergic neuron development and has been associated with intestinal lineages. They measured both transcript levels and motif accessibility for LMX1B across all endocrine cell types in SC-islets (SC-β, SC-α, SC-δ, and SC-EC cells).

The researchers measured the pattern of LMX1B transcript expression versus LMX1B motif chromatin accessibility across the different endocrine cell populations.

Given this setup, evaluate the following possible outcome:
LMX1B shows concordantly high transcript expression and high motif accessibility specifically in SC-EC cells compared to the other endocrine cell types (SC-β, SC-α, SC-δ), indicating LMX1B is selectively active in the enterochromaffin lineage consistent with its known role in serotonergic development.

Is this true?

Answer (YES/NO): NO